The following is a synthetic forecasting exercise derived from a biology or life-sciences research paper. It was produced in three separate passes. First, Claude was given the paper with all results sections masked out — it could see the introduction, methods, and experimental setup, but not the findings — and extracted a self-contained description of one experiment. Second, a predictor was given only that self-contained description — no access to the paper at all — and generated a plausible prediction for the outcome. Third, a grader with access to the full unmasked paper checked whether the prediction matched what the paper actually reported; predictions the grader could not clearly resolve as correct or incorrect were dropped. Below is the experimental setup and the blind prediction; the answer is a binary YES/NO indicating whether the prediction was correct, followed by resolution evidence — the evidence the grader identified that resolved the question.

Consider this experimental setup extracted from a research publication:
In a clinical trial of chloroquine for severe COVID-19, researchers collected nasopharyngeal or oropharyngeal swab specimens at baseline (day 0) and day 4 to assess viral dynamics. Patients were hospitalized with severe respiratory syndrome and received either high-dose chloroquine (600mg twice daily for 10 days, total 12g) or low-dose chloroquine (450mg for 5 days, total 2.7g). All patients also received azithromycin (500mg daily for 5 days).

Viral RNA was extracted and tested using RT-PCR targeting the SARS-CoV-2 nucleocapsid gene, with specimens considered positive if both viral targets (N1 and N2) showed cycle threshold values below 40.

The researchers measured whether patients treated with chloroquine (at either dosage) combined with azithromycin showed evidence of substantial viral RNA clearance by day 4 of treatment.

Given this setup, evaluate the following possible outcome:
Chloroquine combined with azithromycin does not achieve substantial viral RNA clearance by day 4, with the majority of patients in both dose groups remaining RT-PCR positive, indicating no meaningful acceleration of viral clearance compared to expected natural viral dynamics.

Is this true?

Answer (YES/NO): YES